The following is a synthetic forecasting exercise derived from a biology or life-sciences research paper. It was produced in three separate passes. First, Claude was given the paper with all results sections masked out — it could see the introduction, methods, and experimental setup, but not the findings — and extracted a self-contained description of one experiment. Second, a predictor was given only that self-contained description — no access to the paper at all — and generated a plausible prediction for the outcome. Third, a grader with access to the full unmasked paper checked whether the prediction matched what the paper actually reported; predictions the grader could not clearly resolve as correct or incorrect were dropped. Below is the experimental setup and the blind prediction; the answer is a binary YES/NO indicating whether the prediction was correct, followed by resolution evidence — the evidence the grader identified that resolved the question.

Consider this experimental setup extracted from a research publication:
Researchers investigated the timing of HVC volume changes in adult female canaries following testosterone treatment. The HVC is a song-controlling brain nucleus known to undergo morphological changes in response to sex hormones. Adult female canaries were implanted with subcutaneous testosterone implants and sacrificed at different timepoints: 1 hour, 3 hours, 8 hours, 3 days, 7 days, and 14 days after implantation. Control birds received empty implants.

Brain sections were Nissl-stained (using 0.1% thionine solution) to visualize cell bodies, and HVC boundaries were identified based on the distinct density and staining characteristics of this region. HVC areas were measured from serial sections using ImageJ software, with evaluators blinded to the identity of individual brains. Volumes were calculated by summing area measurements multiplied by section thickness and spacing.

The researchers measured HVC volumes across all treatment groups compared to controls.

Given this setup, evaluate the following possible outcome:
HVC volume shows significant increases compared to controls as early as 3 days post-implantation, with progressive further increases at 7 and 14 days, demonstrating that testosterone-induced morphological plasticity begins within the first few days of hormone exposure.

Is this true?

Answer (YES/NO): NO